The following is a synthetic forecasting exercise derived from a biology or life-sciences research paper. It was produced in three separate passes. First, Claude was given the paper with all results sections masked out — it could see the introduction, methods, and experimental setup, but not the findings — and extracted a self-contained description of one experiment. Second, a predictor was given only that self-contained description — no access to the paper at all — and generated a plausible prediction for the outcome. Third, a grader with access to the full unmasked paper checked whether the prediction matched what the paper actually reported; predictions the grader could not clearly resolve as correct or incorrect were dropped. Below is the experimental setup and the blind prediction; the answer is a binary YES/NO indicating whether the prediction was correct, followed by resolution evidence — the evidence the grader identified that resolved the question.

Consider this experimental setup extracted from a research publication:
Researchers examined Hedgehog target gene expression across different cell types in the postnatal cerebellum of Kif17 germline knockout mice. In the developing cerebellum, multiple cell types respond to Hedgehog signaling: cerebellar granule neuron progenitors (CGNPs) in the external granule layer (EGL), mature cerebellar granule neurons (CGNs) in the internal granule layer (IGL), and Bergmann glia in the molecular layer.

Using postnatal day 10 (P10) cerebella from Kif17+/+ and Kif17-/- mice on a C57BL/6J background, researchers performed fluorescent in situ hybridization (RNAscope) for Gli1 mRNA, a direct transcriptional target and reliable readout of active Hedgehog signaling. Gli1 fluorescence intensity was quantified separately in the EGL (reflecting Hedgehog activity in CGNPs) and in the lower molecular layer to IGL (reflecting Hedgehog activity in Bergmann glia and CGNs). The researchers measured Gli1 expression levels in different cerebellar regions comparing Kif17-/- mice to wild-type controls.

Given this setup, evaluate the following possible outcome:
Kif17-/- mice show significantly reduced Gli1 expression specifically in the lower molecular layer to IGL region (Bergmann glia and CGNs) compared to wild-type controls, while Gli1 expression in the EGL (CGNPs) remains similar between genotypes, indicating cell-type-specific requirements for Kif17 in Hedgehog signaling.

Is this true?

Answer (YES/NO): NO